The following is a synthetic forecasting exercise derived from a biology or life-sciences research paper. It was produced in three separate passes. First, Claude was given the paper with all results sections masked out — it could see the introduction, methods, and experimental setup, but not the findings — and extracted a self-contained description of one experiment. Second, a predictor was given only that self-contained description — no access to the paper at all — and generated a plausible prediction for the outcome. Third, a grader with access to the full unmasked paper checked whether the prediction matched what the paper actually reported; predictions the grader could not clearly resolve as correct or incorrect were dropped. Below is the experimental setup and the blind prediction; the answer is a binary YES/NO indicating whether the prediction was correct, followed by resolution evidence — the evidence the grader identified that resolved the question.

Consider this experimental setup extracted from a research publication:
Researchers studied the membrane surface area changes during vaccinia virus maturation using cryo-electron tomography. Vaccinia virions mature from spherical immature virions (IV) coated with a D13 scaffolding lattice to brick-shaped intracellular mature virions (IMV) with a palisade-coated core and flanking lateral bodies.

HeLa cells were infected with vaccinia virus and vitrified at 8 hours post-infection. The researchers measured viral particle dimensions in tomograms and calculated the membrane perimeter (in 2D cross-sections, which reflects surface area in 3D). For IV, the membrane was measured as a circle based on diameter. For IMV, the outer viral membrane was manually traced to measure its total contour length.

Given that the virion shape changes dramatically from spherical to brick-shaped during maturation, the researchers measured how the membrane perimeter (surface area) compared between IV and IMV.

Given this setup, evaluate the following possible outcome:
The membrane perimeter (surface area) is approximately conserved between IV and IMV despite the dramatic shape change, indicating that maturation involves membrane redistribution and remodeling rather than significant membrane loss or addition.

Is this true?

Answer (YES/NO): YES